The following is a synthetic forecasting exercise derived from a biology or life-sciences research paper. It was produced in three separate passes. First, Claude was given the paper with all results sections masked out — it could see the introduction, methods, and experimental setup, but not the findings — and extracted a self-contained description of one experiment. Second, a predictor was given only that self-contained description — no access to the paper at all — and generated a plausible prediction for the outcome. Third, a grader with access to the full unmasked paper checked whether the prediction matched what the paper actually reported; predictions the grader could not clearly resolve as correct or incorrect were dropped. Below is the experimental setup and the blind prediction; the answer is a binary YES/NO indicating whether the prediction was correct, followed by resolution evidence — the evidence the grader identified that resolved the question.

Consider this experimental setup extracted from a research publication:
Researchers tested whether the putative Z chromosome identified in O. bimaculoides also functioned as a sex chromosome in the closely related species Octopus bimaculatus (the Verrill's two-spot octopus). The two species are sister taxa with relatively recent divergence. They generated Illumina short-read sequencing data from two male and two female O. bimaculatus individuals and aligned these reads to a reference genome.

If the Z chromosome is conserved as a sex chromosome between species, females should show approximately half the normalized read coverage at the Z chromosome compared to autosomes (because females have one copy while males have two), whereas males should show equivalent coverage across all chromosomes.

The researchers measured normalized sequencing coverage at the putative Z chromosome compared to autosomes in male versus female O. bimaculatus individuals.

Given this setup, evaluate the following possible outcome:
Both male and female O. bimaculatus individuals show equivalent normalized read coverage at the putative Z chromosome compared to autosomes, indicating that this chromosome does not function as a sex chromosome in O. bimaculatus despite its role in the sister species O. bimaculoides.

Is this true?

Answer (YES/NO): NO